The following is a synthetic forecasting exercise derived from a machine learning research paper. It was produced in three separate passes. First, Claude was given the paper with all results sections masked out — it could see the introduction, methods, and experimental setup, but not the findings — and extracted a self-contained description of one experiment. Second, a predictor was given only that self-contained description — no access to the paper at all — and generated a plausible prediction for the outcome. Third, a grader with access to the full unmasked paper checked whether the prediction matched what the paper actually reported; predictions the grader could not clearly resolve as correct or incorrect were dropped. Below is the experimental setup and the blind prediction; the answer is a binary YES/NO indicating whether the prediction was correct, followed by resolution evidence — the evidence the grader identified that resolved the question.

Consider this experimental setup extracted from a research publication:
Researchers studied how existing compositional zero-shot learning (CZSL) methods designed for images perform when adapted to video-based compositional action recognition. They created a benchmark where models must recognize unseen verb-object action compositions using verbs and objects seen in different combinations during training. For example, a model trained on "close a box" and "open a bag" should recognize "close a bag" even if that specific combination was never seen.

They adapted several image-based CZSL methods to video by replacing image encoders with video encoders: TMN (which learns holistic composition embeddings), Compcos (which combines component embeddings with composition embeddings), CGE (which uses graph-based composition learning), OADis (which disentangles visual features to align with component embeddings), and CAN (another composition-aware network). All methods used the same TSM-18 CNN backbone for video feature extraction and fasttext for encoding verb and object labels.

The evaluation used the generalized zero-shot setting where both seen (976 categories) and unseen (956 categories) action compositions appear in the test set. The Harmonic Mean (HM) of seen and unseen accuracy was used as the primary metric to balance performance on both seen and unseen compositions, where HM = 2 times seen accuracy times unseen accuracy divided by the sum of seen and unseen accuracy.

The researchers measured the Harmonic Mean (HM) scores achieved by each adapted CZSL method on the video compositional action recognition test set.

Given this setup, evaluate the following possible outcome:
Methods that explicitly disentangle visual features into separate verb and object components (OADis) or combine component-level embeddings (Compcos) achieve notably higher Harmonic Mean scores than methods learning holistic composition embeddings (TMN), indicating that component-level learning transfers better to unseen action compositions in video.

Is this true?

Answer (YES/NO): YES